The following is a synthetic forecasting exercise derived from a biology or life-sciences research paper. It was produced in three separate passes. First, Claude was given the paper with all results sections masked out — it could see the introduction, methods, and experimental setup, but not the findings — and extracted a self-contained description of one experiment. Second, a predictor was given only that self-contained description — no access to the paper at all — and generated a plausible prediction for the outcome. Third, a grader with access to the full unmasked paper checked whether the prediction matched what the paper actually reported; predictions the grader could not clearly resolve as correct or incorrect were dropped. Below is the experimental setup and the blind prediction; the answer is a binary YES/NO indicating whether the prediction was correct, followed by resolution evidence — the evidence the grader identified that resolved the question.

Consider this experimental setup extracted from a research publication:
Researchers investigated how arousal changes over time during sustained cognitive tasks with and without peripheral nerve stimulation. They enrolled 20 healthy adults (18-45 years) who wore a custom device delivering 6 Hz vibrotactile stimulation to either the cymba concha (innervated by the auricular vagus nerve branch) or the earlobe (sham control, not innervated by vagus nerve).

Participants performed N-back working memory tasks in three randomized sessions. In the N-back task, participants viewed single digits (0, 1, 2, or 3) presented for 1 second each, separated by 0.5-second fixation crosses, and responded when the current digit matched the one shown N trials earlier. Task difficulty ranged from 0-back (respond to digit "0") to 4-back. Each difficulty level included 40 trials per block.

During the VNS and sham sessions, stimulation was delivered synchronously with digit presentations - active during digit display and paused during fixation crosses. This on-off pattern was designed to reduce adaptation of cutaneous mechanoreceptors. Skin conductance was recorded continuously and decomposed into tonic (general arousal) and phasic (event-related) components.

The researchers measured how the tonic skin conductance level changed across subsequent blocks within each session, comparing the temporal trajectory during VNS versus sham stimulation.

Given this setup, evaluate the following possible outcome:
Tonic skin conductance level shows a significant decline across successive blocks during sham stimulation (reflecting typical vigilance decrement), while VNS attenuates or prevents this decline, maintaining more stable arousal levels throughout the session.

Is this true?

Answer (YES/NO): YES